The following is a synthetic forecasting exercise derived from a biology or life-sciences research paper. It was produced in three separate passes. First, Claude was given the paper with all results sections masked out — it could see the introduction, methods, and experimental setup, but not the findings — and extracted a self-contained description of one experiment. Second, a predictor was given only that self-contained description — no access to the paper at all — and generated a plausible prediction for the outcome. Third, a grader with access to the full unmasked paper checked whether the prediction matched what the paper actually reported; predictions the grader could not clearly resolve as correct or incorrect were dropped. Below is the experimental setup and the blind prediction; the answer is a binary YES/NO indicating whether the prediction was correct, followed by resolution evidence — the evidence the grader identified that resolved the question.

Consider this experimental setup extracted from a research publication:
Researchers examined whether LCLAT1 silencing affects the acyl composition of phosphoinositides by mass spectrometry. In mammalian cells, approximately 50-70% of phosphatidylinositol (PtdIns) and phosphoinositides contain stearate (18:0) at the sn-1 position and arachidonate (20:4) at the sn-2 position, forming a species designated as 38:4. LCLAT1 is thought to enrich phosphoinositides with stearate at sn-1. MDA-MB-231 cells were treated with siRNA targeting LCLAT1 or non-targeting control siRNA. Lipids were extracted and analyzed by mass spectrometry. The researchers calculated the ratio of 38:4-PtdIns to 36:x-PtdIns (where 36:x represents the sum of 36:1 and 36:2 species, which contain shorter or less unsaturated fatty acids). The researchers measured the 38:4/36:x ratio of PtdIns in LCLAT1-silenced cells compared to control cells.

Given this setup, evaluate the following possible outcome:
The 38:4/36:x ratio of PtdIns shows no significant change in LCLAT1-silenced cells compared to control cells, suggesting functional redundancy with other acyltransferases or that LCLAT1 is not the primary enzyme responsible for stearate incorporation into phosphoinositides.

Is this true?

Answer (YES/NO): YES